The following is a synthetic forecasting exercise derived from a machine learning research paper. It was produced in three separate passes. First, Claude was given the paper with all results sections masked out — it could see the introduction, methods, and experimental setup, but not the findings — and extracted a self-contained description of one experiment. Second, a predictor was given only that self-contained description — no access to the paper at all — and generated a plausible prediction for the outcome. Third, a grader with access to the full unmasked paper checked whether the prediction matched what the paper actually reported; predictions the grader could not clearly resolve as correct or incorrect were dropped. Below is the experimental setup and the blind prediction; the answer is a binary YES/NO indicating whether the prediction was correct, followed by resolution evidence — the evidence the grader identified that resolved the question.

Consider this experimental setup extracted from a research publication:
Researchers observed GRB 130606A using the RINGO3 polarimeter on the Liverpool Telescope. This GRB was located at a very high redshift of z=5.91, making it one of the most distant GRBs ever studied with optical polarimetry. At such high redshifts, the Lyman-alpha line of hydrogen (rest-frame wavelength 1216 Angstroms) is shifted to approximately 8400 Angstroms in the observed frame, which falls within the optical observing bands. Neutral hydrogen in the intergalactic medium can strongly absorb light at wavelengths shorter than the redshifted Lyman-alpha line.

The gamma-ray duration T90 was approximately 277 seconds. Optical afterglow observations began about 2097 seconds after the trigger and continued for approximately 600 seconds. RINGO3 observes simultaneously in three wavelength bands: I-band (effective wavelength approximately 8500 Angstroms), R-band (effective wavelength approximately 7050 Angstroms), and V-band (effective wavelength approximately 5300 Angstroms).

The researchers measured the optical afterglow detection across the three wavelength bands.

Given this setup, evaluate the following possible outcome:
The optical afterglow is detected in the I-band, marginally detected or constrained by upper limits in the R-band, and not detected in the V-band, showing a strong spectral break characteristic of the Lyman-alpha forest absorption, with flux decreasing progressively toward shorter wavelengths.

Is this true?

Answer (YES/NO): NO